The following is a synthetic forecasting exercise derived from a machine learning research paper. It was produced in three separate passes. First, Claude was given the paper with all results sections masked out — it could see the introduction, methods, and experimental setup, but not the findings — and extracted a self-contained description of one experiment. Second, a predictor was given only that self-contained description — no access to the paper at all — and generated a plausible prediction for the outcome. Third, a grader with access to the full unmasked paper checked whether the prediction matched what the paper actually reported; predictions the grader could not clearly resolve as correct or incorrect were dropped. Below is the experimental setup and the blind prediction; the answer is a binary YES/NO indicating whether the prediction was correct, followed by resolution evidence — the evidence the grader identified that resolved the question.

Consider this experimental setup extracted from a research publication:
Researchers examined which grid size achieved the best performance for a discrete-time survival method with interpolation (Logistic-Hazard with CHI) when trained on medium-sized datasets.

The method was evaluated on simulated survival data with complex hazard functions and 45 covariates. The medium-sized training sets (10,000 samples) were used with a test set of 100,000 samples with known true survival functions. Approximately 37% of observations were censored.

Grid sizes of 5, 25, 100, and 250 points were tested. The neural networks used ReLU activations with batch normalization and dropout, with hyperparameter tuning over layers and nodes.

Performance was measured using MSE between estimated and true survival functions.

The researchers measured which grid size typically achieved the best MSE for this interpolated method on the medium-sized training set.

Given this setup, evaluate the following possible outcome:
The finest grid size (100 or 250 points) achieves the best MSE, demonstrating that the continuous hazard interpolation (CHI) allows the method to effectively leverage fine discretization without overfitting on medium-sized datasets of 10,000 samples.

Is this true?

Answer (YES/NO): NO